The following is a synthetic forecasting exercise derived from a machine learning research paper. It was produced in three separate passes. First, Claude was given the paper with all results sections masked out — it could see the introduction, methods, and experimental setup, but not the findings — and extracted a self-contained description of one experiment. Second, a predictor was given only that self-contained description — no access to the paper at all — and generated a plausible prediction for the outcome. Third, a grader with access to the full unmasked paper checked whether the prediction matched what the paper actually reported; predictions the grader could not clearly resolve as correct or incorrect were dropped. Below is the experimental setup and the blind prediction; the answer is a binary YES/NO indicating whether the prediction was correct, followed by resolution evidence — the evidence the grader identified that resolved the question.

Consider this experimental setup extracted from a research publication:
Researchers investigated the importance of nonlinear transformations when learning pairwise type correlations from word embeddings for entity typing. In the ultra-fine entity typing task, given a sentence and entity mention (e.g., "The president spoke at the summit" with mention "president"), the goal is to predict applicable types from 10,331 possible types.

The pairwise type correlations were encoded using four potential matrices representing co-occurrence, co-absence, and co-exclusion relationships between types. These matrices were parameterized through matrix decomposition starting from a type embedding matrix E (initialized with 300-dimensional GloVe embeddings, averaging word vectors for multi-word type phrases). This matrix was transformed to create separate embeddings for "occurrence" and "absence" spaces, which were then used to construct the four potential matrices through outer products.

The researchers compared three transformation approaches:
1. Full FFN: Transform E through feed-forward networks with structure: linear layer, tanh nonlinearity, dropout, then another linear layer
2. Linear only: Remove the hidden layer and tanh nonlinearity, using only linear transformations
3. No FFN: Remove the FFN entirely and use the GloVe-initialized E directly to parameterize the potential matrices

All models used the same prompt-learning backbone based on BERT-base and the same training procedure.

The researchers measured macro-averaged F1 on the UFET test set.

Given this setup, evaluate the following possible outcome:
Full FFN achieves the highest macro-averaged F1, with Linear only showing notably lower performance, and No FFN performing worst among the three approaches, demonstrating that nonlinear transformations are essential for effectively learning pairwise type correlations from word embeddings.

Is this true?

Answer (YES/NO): NO